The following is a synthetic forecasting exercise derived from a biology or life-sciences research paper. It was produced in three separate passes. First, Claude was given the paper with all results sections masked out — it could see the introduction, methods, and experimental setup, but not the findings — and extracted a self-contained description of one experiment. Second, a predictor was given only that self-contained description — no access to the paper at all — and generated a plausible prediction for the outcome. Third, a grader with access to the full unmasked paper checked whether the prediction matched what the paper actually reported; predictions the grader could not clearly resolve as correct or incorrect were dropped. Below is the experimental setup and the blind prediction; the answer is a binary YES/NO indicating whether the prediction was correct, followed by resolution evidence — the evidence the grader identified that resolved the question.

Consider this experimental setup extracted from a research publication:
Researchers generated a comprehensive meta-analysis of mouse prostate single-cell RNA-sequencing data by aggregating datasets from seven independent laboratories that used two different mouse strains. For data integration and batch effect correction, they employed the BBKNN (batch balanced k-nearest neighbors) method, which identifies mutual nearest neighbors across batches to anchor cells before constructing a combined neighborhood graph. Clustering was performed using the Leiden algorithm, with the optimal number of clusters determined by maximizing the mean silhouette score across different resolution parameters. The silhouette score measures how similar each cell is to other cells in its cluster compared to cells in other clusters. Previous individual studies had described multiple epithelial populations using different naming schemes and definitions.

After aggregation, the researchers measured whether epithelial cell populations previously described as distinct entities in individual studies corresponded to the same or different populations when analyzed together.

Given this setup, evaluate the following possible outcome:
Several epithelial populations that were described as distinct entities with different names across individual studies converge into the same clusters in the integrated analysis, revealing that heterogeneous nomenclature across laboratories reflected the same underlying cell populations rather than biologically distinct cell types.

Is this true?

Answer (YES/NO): YES